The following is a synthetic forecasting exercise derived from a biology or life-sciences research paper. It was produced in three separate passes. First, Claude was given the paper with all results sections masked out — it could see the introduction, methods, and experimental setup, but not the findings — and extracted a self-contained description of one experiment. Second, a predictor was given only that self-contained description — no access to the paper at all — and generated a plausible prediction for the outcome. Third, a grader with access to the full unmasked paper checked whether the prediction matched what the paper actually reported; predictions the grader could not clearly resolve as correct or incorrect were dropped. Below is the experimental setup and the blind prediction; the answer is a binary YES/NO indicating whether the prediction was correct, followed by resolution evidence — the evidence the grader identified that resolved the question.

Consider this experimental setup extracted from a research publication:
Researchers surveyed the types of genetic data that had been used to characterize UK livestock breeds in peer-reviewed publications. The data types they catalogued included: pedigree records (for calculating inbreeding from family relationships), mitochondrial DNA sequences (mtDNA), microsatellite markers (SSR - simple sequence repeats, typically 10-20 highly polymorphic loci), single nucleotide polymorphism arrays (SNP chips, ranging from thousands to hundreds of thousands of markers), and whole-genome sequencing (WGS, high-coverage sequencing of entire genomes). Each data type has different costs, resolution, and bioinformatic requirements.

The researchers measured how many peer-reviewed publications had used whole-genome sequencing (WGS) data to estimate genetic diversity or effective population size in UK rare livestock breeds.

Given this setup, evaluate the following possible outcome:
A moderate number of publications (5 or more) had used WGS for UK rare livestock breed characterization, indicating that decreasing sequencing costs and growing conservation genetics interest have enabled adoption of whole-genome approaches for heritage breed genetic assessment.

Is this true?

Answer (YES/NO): NO